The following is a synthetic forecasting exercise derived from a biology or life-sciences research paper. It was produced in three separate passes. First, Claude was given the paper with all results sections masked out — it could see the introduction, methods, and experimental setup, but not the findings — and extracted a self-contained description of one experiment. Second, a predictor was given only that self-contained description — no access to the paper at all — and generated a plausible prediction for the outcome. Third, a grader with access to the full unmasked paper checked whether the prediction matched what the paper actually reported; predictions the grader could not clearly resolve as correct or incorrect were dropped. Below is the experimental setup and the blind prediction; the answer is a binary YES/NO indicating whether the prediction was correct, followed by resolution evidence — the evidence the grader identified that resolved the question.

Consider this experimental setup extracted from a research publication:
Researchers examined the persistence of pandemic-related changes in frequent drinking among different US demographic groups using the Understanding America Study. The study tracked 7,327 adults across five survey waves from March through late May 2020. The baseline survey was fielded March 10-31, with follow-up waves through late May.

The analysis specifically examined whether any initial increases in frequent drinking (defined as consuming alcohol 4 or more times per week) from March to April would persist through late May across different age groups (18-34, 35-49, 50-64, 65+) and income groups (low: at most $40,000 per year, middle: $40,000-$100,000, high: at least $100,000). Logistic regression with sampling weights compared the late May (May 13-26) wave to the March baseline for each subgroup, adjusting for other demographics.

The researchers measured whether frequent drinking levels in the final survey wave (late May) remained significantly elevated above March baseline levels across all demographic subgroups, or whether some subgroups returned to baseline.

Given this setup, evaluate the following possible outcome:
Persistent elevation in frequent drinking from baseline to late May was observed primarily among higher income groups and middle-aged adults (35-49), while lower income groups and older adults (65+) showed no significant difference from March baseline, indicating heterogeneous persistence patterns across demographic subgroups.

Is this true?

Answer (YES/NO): NO